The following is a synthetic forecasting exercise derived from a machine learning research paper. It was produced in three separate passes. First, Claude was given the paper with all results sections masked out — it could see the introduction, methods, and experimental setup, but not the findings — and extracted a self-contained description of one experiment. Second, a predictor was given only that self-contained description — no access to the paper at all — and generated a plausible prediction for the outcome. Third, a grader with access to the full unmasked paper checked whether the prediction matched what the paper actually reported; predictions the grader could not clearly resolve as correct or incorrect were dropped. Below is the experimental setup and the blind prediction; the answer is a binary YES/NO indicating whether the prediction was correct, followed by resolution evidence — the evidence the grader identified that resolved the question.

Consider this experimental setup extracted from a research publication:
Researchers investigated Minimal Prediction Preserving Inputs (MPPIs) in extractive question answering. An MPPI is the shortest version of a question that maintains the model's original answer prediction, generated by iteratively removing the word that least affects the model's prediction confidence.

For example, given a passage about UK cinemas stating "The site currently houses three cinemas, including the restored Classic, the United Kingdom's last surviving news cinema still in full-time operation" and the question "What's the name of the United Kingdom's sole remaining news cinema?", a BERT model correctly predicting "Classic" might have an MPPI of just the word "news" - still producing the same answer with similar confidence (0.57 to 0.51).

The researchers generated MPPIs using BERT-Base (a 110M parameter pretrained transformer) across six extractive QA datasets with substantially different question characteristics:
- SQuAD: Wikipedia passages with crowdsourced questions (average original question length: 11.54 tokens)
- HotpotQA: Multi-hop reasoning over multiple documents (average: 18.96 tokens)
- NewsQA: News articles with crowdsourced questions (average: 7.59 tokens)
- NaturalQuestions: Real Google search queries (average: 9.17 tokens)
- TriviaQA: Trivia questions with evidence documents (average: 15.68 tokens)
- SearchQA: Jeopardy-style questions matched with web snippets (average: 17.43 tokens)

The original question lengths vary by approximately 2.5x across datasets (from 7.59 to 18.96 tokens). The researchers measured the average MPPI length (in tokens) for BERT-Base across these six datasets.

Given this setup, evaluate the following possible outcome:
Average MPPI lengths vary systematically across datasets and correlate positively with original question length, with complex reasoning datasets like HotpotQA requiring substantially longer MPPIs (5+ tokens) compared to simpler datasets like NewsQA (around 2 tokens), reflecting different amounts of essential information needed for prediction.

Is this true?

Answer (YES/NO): NO